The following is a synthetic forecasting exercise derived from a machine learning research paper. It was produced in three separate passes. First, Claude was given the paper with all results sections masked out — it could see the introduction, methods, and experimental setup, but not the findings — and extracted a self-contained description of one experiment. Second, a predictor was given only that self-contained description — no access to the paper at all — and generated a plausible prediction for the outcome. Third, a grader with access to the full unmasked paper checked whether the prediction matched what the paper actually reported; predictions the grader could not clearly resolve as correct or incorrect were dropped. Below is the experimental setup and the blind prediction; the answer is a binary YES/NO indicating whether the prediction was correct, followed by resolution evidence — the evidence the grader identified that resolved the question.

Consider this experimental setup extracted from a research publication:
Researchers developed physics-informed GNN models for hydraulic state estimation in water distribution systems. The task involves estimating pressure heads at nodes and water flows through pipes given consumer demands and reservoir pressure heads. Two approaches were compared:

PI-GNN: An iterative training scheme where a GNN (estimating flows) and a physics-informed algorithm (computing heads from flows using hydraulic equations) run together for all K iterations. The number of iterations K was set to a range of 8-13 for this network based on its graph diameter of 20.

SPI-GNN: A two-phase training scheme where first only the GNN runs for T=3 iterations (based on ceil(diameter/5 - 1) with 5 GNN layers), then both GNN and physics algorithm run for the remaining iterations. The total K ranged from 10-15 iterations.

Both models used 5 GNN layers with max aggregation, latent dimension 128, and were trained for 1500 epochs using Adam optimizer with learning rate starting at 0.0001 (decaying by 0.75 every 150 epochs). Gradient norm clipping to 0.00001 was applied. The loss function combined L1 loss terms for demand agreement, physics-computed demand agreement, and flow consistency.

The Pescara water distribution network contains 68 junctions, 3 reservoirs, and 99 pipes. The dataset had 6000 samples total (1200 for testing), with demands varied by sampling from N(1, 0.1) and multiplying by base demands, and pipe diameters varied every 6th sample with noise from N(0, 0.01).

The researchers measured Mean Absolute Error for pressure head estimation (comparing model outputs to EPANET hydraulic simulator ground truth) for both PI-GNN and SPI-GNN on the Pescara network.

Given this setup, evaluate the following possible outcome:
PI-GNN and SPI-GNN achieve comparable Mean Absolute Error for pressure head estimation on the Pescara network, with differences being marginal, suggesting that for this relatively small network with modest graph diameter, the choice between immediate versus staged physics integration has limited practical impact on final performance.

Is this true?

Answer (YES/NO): YES